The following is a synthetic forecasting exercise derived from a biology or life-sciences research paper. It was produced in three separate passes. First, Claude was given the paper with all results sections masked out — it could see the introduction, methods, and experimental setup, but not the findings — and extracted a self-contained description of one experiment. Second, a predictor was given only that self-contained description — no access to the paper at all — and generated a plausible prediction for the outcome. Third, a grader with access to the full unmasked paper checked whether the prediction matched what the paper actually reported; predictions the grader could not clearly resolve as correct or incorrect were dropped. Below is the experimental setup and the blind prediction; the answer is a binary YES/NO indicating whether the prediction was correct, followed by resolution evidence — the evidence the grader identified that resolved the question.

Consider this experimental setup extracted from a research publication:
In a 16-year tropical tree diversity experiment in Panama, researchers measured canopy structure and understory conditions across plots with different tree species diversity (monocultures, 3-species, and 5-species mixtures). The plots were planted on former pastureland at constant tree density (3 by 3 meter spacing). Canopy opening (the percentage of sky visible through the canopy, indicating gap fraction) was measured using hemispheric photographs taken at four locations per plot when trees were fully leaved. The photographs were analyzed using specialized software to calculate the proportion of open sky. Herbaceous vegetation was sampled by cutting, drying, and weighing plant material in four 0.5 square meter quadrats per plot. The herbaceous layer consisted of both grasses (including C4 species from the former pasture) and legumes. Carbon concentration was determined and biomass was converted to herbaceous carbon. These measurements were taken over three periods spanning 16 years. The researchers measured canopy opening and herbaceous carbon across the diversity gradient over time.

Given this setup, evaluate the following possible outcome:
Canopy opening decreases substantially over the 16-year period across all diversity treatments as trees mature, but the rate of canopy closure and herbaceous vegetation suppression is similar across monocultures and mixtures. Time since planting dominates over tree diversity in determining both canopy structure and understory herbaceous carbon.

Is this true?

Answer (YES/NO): YES